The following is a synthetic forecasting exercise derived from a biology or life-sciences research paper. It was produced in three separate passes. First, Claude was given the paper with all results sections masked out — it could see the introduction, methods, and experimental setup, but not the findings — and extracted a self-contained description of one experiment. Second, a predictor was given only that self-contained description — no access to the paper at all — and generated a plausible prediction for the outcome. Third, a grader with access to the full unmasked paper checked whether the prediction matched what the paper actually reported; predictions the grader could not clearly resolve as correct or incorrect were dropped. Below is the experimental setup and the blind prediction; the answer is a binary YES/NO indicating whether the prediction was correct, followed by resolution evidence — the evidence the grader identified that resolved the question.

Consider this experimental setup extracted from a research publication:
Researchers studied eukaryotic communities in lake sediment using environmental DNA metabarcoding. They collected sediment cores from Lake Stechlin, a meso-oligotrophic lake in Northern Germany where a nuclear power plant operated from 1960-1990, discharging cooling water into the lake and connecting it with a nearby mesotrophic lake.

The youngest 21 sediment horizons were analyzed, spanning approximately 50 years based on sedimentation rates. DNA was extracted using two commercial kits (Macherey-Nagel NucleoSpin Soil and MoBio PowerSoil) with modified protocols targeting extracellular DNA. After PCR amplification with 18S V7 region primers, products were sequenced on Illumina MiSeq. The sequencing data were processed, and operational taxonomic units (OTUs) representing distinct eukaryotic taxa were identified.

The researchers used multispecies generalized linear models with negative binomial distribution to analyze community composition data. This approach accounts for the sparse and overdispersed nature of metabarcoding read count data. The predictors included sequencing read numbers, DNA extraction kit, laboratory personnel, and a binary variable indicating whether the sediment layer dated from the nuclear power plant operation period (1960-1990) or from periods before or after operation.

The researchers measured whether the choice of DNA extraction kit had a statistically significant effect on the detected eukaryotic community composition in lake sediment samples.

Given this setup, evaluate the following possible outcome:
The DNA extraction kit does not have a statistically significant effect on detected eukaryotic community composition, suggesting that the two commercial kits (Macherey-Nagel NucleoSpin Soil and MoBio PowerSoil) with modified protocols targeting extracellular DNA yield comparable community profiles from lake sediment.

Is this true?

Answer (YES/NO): YES